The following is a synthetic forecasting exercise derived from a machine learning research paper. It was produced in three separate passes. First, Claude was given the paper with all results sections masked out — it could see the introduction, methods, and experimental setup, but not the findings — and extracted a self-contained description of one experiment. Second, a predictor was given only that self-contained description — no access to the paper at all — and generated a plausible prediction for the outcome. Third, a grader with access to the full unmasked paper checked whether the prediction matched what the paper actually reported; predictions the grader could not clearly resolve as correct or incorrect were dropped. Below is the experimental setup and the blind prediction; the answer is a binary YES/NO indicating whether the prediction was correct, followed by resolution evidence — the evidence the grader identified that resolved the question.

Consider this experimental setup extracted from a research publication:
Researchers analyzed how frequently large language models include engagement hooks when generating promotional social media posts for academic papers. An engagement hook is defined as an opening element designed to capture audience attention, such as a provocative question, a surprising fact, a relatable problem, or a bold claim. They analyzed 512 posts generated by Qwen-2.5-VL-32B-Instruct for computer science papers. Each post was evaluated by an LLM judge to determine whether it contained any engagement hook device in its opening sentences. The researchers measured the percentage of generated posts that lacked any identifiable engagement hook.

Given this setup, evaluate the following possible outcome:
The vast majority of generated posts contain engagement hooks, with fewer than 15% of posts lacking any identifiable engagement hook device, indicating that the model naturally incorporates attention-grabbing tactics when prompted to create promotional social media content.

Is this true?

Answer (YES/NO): NO